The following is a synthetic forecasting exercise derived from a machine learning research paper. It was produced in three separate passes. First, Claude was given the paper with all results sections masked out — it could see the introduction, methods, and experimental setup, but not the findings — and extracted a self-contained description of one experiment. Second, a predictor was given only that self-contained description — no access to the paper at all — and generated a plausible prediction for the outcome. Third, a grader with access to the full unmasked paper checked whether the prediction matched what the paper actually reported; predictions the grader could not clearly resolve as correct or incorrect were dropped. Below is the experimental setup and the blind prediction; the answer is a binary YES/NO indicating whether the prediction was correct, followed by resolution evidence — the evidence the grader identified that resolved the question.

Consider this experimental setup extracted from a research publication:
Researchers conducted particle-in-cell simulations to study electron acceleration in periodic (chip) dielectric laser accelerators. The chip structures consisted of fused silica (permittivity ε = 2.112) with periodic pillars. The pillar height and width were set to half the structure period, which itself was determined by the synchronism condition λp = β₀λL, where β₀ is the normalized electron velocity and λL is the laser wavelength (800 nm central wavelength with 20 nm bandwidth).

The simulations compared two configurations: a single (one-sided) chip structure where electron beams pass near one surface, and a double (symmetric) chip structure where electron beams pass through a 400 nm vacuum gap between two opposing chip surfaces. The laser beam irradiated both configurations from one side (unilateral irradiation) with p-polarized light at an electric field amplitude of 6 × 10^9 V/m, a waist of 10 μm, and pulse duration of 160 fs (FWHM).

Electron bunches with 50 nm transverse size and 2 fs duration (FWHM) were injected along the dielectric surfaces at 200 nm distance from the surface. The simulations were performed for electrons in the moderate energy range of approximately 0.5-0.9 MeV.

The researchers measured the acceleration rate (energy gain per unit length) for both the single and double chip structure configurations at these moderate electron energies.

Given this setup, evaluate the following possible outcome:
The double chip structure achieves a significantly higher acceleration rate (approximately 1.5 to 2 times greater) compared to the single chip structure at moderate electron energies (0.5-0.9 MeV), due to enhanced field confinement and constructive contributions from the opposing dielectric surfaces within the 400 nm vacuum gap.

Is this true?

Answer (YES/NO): NO